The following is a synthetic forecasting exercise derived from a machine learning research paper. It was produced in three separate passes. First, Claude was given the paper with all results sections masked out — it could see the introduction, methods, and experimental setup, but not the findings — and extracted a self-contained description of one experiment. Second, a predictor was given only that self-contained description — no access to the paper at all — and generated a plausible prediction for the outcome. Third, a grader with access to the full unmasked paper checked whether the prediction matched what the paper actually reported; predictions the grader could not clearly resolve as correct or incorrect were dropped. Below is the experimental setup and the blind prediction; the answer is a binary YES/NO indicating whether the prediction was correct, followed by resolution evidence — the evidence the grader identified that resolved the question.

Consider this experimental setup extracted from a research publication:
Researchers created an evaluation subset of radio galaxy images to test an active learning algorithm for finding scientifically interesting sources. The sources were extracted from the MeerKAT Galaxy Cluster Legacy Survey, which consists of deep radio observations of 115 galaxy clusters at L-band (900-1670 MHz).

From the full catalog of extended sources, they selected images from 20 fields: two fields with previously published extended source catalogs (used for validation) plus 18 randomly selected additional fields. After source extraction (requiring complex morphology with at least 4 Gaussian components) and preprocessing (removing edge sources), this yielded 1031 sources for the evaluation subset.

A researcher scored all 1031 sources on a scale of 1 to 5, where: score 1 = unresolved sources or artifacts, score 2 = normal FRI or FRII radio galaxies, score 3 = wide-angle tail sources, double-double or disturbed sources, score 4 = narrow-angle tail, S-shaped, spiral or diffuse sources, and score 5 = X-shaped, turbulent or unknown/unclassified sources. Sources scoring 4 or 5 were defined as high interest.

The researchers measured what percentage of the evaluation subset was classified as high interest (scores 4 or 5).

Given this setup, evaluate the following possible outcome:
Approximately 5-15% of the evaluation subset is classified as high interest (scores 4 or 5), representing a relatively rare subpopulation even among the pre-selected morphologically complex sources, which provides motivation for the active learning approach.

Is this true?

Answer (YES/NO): YES